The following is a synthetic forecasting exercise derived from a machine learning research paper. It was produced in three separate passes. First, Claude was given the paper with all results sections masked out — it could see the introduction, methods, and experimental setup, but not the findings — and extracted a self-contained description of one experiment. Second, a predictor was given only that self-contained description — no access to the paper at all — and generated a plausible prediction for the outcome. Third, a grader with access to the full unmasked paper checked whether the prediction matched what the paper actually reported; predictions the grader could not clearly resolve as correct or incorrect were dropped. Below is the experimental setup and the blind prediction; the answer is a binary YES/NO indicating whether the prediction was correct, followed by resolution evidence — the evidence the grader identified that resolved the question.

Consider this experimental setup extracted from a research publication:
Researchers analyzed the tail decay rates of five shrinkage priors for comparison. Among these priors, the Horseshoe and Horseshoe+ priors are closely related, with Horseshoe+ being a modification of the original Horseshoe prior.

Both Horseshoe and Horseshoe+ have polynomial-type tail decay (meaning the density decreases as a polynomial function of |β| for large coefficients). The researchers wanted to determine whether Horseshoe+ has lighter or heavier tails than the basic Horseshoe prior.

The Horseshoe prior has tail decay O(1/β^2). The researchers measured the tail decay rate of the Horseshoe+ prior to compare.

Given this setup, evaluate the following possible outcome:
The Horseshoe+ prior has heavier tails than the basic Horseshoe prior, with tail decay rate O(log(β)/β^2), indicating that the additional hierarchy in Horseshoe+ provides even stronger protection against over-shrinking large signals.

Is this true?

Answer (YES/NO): YES